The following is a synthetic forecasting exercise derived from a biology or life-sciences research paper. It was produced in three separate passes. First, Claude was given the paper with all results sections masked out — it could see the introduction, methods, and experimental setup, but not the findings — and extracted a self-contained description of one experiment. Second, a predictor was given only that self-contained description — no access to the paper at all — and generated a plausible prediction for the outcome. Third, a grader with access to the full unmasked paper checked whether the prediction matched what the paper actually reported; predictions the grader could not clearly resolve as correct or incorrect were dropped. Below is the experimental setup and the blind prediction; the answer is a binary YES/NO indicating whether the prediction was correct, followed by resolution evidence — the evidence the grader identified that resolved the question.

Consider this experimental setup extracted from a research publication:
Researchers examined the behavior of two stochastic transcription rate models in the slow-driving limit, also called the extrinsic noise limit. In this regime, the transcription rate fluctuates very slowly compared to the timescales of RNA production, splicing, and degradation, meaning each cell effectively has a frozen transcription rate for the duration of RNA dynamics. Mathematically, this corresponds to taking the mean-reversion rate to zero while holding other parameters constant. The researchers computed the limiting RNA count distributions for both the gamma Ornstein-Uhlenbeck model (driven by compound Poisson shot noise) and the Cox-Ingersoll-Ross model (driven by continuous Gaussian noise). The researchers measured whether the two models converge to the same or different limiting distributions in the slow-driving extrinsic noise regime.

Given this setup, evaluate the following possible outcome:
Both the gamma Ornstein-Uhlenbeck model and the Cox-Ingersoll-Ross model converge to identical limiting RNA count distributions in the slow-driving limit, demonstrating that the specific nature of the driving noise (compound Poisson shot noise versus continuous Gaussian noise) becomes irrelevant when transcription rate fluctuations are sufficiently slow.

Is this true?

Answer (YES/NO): YES